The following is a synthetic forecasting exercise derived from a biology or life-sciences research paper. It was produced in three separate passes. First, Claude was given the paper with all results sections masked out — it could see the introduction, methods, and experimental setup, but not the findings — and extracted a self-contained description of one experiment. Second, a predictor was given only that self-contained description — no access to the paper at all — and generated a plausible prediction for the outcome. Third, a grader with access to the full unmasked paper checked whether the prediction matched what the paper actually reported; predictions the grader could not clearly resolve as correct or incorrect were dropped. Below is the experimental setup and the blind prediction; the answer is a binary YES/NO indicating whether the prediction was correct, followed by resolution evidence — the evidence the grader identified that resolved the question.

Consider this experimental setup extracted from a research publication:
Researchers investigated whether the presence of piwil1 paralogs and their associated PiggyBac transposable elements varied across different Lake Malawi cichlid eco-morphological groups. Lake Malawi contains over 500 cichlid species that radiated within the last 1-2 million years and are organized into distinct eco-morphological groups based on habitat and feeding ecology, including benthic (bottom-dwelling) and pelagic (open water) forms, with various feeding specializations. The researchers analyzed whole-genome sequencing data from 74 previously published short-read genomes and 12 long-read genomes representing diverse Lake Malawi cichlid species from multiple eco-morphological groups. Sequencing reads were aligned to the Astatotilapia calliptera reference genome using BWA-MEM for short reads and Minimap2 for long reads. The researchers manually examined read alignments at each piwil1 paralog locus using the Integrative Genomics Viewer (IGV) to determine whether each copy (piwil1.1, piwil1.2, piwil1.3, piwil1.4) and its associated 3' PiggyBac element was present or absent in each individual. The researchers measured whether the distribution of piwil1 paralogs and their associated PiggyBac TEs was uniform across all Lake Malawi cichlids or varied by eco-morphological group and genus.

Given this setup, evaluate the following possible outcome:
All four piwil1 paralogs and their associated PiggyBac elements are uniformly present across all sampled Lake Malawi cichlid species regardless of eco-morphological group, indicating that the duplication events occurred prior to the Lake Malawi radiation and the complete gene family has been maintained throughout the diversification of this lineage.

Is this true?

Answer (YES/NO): NO